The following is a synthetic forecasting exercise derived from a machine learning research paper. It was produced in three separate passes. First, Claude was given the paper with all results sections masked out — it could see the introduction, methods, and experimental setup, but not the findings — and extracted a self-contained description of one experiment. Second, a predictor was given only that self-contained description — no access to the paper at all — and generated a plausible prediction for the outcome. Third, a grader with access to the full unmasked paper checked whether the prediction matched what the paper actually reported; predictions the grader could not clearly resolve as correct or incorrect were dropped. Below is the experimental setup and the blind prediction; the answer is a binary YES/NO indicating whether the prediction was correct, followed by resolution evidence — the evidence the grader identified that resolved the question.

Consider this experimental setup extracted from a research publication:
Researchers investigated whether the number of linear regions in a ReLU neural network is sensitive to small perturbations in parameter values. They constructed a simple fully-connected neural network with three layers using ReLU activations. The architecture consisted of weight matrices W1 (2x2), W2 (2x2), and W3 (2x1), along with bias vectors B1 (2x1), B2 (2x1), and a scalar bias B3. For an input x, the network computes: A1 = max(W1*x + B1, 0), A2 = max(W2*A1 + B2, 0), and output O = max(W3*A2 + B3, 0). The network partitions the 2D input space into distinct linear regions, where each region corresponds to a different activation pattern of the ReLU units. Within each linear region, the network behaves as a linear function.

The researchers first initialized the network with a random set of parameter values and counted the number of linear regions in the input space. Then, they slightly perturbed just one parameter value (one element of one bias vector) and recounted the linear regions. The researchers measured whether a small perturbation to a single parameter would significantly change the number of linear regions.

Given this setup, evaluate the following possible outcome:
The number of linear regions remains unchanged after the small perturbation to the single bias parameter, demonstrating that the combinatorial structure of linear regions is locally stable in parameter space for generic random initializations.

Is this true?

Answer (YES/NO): NO